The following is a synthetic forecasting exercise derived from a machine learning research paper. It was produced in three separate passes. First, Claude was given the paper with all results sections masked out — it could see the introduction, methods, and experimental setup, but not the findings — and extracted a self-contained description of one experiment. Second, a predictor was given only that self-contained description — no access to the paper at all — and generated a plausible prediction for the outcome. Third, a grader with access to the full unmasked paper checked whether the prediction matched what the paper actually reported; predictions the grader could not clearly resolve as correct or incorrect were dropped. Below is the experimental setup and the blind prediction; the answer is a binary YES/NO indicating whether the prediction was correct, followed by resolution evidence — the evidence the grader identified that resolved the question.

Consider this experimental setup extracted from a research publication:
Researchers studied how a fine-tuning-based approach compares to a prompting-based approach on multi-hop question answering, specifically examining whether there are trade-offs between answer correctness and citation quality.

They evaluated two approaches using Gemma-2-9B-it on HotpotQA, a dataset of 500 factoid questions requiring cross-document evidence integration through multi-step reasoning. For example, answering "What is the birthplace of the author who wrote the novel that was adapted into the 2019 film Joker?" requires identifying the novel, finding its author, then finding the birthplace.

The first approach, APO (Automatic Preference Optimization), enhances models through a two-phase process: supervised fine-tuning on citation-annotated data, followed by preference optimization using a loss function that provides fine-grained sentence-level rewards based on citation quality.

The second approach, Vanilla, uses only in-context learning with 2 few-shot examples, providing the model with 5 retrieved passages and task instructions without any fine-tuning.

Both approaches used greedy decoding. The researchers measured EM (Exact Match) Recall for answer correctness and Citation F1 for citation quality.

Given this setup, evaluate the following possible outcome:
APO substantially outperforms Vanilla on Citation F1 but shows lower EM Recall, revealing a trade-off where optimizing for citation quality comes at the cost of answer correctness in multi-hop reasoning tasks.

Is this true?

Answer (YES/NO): NO